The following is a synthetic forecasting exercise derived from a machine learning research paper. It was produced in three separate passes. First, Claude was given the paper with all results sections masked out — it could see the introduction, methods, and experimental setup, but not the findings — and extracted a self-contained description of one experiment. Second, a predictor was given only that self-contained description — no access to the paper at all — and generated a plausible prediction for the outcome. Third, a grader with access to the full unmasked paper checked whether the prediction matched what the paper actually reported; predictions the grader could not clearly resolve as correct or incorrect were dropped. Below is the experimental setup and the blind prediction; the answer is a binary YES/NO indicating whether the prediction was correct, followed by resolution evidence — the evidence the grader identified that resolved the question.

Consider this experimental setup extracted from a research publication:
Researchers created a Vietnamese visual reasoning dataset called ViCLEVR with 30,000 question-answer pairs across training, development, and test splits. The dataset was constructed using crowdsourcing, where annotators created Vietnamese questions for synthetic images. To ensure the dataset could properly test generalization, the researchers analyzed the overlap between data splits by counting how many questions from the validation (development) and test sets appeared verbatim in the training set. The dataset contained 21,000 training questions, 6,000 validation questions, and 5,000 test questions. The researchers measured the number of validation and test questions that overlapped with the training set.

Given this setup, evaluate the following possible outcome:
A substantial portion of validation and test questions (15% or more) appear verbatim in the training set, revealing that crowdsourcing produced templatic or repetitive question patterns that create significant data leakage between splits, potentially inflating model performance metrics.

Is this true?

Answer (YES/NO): NO